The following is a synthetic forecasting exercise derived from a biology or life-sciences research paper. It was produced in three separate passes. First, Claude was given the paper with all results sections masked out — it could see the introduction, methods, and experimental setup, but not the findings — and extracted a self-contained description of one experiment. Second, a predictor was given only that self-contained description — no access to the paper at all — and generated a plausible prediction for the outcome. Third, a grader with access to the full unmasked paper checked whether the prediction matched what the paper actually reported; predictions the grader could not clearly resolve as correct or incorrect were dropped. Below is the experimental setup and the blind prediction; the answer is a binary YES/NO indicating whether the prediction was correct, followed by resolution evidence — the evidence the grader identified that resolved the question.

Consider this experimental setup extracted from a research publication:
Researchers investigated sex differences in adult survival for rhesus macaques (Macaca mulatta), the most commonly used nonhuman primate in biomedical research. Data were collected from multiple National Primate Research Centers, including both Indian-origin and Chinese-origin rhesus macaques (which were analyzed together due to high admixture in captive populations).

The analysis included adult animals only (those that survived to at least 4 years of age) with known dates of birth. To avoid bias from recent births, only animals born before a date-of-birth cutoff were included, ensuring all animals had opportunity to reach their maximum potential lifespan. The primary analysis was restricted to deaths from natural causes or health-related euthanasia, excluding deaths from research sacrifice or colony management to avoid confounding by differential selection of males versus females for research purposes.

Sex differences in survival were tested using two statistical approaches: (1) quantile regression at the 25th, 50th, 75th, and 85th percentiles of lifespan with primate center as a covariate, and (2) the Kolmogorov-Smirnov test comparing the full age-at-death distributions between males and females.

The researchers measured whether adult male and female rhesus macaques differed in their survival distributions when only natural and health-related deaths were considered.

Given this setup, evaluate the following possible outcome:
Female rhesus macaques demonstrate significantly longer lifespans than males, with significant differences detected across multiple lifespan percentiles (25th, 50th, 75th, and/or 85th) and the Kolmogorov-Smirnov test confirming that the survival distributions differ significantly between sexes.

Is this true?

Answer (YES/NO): NO